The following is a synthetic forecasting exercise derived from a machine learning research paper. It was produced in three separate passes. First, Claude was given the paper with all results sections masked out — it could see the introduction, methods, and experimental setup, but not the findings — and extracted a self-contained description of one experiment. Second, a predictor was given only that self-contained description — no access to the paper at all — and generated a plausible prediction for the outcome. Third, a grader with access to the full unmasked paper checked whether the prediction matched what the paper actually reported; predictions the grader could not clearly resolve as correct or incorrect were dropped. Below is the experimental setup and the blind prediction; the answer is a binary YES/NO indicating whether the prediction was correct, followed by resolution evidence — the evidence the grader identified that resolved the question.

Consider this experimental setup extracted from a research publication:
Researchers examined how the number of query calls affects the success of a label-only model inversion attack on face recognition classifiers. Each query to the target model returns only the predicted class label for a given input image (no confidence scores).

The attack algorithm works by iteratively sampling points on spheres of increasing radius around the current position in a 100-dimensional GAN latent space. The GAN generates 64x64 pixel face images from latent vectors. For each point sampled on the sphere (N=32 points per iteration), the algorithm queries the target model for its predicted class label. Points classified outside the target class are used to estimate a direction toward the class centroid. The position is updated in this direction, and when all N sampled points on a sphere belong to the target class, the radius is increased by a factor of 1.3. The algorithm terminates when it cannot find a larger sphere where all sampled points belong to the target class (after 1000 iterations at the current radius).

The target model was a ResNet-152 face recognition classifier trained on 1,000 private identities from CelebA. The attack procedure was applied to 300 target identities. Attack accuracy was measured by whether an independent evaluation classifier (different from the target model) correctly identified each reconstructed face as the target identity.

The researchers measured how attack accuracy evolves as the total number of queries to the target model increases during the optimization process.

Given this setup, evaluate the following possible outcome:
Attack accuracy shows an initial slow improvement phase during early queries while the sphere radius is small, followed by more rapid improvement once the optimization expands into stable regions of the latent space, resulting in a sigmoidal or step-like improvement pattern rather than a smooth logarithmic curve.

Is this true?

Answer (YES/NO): NO